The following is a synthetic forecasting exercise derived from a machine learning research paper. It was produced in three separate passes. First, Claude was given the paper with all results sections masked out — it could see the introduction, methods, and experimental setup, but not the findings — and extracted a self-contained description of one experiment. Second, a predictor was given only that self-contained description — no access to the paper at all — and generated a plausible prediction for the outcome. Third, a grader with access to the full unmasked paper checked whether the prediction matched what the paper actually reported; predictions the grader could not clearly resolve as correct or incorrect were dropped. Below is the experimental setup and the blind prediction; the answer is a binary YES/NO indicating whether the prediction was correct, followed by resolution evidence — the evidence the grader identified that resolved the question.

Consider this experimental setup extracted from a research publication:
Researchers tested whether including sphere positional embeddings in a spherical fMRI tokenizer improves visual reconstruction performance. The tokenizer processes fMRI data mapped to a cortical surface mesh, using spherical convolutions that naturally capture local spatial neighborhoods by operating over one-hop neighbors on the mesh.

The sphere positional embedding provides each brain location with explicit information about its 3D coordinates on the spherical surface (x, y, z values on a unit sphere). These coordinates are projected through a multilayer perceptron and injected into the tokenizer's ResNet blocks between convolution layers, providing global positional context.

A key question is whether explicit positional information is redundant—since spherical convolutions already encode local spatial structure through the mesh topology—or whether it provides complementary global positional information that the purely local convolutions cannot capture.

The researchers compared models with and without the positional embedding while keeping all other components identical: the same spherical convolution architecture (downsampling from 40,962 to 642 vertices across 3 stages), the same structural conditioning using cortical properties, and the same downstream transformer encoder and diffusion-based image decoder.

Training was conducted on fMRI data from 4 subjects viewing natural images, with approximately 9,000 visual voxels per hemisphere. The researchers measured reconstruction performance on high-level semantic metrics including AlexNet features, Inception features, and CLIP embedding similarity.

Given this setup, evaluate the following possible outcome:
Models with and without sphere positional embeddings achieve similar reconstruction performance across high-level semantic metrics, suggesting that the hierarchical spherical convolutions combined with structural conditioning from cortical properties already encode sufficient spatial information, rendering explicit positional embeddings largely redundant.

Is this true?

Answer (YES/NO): NO